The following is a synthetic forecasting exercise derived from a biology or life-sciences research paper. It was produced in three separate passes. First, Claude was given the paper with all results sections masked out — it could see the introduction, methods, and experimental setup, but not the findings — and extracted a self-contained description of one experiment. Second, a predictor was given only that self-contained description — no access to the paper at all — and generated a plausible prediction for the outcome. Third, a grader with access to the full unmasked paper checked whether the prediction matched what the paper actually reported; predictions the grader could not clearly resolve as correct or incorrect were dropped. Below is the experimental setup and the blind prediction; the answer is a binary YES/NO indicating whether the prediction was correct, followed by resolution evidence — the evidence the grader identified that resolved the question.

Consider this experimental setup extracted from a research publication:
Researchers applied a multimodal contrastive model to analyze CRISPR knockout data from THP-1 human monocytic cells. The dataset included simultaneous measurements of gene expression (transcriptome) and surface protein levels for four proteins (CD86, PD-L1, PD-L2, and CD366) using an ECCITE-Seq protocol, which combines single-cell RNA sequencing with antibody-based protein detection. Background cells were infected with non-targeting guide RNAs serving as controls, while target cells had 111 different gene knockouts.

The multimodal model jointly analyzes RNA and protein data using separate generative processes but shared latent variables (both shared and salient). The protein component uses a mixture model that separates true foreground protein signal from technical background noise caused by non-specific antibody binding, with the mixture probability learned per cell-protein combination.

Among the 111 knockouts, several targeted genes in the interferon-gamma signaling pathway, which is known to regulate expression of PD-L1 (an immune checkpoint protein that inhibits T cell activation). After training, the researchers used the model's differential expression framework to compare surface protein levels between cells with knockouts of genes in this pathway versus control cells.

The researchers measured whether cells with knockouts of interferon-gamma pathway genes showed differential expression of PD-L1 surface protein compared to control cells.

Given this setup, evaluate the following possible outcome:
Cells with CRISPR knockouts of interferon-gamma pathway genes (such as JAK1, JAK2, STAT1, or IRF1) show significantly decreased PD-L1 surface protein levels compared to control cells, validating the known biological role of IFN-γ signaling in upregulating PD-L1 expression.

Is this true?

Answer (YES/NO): NO